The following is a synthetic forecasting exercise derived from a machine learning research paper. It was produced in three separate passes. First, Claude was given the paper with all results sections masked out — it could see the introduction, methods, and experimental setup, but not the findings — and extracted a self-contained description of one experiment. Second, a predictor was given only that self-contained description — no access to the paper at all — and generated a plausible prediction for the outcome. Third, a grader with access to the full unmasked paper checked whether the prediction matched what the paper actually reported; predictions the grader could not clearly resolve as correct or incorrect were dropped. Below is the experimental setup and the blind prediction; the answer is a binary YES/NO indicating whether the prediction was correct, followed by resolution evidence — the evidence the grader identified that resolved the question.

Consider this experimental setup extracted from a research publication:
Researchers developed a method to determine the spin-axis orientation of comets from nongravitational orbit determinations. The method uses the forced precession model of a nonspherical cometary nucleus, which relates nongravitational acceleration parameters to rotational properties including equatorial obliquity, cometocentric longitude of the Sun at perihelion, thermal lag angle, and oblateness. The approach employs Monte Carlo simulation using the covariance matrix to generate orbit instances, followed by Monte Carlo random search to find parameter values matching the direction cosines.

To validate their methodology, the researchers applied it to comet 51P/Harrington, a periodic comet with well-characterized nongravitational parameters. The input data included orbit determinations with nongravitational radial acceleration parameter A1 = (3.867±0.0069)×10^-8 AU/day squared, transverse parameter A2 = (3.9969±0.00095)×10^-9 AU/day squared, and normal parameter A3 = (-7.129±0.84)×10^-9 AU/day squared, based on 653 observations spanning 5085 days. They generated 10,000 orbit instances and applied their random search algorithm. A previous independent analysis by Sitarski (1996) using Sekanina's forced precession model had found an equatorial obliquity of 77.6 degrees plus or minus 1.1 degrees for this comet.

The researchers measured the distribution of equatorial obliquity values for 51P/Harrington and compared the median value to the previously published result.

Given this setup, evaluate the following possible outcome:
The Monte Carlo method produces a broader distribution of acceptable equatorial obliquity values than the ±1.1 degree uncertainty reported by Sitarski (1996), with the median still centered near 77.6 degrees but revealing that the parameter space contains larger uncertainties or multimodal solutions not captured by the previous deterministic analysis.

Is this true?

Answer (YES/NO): NO